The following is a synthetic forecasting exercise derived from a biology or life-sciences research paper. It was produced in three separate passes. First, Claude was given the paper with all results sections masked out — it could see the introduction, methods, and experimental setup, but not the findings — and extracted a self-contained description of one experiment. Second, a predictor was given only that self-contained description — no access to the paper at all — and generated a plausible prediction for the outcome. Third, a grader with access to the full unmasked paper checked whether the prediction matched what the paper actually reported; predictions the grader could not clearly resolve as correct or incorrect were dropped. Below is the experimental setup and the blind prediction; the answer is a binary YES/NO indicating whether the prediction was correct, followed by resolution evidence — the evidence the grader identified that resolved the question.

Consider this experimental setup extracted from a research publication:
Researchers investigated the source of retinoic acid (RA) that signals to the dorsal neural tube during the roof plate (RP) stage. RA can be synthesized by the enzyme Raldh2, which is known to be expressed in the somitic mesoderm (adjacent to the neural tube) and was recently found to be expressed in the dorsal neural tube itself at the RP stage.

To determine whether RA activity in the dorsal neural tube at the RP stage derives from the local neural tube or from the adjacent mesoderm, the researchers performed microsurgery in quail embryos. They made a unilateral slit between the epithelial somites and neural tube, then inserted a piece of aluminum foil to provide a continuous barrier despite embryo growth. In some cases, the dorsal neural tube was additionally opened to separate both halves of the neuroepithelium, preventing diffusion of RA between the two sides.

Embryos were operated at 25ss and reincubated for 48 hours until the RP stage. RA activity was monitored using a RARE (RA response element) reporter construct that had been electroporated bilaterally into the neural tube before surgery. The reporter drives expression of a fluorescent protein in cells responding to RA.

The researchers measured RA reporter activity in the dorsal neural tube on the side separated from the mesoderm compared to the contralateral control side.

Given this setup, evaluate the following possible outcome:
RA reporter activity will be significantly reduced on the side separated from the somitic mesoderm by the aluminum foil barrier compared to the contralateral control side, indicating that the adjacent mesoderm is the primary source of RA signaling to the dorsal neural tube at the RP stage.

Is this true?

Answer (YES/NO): NO